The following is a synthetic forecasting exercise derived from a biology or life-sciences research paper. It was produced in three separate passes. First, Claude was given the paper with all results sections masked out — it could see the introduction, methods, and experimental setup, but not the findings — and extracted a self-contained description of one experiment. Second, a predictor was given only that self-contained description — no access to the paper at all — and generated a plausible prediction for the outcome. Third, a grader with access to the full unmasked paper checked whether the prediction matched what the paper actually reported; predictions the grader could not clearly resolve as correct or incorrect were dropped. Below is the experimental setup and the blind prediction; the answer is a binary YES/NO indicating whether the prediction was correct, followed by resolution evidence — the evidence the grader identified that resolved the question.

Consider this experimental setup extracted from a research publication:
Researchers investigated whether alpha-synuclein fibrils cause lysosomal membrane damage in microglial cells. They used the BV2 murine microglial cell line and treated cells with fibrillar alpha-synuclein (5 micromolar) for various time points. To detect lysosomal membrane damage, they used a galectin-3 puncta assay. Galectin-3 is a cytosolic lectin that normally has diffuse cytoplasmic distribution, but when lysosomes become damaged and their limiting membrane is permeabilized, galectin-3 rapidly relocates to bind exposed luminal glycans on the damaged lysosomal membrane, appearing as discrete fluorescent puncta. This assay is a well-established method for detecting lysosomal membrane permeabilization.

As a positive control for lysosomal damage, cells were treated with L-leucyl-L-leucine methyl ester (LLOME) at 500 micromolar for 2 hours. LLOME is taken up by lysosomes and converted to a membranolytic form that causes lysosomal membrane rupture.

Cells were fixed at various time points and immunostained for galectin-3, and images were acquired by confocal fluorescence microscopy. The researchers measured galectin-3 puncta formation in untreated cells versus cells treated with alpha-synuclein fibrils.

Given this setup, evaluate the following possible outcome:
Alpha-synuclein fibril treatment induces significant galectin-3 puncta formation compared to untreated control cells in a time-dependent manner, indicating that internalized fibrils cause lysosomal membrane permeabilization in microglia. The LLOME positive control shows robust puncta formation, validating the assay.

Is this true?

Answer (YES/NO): YES